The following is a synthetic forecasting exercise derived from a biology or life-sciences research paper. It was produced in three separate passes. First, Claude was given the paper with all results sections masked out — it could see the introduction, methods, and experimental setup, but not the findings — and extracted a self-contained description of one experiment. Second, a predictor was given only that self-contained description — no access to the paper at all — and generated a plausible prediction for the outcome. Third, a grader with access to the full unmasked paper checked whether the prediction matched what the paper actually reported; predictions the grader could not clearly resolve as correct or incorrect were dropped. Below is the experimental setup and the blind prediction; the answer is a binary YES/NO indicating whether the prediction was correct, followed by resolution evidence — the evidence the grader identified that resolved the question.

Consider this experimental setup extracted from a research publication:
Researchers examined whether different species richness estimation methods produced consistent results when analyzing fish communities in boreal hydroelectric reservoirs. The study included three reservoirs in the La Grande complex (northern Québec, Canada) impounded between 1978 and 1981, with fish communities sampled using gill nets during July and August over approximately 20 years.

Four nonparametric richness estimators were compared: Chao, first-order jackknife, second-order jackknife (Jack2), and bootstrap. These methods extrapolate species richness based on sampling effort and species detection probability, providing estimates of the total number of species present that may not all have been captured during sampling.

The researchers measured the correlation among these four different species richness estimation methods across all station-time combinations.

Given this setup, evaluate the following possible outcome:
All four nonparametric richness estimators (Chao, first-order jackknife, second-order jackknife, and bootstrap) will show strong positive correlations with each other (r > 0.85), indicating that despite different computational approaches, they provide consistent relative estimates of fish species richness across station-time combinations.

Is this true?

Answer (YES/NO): YES